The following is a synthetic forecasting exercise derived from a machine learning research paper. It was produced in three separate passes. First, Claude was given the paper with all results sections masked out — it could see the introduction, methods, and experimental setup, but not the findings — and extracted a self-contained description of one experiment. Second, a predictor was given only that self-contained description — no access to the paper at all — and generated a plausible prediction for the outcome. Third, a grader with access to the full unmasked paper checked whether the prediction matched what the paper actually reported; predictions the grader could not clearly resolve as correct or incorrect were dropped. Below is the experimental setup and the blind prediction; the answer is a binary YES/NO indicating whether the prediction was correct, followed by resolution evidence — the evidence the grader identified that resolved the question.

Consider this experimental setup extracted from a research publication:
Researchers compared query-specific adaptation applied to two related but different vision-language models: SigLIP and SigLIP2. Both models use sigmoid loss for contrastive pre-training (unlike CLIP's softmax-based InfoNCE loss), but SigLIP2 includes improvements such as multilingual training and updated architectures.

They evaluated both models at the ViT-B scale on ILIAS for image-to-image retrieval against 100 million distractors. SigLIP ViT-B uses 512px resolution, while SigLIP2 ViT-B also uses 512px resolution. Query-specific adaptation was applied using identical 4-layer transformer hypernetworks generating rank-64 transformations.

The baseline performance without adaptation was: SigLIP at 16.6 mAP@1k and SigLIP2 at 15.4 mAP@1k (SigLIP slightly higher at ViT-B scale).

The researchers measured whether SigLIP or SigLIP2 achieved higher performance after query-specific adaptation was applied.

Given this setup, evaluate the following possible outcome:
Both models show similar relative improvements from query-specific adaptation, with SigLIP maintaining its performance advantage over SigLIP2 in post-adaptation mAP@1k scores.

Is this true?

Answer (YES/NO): NO